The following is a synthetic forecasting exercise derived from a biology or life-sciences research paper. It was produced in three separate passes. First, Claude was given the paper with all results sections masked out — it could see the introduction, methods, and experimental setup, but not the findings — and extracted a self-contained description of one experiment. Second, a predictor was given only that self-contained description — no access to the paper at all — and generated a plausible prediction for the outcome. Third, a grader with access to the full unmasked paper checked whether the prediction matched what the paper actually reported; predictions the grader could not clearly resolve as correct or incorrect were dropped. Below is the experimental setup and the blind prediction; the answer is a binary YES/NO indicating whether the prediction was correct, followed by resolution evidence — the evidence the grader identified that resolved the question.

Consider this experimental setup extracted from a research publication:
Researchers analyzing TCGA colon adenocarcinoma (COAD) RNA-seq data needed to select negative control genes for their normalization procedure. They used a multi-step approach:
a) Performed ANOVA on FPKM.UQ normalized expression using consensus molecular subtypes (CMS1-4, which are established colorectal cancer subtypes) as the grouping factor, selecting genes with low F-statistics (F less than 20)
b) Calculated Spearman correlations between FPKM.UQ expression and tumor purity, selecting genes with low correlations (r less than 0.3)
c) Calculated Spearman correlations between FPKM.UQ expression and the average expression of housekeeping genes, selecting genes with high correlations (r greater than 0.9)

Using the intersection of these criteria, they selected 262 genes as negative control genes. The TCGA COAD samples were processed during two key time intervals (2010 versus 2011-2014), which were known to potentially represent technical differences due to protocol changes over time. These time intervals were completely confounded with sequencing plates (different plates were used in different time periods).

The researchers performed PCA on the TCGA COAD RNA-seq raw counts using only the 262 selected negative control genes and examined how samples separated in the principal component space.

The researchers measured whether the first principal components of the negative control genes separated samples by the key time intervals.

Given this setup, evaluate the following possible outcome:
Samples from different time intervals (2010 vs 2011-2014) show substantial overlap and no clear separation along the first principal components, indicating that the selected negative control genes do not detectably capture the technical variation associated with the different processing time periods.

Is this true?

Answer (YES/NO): NO